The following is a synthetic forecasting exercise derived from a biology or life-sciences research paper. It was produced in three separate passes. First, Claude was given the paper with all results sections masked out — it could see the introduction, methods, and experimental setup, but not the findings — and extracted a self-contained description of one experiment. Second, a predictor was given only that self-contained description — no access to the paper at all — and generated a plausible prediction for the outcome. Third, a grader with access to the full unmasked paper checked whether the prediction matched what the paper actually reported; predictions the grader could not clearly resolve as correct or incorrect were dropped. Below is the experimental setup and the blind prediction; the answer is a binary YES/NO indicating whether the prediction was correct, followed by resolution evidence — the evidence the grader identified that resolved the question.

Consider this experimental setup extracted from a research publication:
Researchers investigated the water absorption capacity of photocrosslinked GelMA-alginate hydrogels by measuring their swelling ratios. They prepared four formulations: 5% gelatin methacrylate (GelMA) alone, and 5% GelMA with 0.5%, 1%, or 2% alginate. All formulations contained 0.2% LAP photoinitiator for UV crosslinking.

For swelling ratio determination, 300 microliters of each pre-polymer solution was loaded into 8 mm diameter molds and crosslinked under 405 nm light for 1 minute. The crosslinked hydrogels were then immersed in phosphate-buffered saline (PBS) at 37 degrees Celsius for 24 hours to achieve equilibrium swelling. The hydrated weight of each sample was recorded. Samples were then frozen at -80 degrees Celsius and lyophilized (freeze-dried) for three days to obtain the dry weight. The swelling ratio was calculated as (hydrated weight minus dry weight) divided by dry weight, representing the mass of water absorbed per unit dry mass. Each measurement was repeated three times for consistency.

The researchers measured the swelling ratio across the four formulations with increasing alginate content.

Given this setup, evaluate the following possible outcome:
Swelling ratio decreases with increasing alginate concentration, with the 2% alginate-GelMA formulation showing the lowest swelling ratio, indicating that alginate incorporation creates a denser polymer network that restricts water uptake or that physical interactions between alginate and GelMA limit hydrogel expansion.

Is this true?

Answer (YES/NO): NO